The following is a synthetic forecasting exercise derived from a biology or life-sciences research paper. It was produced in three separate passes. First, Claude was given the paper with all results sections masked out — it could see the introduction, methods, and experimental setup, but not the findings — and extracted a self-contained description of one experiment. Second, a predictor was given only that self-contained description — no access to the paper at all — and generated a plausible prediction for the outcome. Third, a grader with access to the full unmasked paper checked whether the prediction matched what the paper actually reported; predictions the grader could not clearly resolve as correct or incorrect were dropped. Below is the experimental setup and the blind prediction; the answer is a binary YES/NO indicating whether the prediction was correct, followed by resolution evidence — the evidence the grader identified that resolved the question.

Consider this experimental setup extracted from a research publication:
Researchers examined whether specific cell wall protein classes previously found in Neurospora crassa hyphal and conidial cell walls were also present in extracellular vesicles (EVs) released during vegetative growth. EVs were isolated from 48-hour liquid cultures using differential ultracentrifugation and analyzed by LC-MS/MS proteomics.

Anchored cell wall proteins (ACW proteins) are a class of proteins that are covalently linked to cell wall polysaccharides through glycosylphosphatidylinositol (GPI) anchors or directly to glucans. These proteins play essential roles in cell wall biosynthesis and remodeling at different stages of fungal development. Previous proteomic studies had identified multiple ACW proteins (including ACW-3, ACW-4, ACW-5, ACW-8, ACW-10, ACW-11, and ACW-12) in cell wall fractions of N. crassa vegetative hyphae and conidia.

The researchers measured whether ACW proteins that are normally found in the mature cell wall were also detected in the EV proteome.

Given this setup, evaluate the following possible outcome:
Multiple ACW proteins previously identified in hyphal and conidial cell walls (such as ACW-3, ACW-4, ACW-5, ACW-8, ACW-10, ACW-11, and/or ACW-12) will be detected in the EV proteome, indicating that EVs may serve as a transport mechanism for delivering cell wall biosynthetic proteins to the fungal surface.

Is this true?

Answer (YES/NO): YES